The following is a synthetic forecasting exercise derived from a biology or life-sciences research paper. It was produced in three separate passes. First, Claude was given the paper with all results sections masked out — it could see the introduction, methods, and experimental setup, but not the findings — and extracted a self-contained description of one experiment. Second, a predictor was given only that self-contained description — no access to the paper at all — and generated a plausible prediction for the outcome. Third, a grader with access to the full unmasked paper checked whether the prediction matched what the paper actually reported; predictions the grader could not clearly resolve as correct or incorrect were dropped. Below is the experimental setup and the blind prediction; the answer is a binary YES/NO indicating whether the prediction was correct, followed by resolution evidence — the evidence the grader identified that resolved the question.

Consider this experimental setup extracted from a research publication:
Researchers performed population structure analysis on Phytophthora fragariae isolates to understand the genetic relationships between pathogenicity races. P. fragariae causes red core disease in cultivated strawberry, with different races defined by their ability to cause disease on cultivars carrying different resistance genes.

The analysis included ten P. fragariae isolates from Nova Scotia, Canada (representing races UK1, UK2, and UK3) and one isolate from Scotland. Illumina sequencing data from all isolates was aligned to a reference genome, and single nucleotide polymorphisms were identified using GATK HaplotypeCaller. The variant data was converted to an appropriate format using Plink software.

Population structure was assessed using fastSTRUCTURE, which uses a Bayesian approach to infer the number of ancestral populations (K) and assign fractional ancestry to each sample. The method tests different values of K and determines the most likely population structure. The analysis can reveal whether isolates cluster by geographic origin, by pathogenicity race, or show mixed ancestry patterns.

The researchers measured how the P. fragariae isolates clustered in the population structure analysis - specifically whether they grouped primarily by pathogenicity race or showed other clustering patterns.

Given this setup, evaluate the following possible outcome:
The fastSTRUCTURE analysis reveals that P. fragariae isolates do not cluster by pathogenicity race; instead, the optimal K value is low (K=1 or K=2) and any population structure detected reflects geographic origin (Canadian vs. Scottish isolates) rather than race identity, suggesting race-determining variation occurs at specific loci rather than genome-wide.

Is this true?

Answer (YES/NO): NO